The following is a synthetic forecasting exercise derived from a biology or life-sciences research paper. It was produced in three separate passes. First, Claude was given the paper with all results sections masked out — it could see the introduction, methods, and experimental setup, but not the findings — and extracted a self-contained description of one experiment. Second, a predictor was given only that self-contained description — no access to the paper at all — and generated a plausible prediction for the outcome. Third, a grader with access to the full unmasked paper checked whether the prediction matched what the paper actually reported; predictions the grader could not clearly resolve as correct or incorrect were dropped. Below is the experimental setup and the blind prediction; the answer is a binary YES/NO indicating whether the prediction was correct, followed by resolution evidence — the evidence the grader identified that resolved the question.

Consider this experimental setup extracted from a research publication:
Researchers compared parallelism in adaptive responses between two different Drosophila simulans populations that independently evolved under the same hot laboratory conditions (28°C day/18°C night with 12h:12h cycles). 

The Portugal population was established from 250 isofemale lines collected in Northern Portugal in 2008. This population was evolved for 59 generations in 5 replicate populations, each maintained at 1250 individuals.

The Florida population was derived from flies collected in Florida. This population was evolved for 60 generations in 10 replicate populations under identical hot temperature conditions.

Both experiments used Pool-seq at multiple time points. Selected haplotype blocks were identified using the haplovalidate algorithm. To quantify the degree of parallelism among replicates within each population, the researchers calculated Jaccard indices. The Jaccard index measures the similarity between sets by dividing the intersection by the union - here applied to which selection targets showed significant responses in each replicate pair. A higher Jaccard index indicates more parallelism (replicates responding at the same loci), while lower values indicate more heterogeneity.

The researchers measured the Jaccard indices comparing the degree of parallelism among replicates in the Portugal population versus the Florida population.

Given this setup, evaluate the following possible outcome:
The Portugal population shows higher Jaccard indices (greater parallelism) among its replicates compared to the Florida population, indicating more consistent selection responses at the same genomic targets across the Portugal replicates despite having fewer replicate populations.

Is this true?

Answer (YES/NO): YES